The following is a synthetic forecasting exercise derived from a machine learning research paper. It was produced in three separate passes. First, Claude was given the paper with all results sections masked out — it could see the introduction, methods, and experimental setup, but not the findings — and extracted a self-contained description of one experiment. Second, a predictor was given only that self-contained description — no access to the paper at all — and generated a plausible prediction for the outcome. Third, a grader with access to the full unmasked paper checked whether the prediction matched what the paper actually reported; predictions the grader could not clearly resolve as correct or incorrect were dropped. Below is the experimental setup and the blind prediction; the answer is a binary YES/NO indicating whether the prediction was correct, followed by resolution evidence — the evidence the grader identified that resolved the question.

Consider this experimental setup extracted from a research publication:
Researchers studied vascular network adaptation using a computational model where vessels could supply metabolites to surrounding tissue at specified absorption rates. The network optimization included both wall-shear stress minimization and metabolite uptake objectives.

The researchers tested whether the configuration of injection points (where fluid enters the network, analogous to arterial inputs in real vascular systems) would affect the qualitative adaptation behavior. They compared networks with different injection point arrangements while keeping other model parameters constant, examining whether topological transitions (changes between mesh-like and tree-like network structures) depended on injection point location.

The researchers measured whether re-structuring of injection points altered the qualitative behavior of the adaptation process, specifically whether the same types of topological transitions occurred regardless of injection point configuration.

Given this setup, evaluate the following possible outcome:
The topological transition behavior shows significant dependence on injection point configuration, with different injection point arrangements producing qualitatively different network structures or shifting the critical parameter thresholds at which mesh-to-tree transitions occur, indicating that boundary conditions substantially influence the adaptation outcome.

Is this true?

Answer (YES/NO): NO